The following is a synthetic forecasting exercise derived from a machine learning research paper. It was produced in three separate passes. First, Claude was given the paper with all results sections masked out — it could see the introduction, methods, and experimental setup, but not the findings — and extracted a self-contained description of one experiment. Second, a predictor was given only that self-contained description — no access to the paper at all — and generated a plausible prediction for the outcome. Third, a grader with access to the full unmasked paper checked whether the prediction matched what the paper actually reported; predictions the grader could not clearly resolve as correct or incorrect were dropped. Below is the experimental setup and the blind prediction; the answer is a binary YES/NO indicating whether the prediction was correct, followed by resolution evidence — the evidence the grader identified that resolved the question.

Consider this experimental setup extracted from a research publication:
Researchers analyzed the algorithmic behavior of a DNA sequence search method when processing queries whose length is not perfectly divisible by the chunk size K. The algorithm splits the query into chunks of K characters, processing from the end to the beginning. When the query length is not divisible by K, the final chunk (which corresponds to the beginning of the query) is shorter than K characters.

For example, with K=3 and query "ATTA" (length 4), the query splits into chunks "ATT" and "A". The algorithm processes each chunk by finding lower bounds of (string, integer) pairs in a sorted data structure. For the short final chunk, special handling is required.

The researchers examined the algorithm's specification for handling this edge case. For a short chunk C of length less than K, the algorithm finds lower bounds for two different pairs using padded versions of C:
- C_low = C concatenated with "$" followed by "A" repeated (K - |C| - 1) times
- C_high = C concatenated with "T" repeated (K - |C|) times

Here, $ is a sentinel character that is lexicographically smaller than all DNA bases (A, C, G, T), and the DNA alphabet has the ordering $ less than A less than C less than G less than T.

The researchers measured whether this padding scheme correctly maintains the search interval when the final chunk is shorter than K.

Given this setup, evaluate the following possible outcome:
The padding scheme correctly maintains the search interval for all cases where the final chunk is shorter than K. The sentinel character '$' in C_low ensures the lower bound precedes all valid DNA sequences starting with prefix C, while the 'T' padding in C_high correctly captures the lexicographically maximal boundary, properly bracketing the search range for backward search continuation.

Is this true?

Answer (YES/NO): YES